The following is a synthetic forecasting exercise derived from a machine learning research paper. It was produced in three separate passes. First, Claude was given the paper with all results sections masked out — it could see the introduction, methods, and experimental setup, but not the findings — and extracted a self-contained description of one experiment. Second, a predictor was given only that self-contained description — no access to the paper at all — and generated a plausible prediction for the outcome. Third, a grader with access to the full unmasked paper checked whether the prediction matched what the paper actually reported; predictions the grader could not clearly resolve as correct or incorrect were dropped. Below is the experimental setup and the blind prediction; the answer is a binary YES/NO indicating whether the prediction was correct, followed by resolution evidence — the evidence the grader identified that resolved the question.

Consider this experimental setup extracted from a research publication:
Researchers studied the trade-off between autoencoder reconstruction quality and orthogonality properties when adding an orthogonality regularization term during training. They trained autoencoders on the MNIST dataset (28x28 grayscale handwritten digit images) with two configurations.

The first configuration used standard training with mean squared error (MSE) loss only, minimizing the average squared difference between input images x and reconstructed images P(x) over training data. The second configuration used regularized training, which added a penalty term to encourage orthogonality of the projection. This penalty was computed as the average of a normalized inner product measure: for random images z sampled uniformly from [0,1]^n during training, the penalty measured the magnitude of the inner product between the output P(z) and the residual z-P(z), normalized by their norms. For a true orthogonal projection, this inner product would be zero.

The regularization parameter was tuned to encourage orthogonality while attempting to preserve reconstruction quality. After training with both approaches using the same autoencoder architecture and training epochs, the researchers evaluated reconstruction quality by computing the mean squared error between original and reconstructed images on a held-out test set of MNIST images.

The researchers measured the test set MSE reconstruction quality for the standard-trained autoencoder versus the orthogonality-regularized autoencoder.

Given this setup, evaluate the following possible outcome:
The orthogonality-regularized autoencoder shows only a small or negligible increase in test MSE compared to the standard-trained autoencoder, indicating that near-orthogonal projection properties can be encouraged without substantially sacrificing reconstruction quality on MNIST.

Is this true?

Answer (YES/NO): YES